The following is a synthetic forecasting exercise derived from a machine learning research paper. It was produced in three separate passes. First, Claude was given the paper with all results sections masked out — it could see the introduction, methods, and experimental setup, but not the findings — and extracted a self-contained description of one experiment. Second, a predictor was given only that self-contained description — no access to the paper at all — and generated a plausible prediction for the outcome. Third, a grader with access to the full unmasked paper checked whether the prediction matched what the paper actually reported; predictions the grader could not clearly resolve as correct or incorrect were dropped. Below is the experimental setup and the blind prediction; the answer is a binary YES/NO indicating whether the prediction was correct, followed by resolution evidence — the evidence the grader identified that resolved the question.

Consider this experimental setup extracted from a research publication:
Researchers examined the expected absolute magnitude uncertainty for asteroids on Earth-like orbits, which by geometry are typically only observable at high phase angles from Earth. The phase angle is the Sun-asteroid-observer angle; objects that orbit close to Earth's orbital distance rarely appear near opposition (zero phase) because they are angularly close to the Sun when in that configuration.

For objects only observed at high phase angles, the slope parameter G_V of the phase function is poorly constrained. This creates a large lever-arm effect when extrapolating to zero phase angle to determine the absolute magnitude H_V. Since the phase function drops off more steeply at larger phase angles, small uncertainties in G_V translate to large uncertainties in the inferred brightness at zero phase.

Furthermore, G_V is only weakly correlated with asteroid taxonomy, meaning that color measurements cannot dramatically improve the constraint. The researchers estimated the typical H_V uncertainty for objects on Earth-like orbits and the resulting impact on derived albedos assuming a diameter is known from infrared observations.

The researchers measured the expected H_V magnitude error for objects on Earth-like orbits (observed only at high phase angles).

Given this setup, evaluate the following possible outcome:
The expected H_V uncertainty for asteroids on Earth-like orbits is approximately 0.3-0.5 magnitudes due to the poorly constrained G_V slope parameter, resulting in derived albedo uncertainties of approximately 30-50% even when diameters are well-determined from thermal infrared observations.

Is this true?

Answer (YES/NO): NO